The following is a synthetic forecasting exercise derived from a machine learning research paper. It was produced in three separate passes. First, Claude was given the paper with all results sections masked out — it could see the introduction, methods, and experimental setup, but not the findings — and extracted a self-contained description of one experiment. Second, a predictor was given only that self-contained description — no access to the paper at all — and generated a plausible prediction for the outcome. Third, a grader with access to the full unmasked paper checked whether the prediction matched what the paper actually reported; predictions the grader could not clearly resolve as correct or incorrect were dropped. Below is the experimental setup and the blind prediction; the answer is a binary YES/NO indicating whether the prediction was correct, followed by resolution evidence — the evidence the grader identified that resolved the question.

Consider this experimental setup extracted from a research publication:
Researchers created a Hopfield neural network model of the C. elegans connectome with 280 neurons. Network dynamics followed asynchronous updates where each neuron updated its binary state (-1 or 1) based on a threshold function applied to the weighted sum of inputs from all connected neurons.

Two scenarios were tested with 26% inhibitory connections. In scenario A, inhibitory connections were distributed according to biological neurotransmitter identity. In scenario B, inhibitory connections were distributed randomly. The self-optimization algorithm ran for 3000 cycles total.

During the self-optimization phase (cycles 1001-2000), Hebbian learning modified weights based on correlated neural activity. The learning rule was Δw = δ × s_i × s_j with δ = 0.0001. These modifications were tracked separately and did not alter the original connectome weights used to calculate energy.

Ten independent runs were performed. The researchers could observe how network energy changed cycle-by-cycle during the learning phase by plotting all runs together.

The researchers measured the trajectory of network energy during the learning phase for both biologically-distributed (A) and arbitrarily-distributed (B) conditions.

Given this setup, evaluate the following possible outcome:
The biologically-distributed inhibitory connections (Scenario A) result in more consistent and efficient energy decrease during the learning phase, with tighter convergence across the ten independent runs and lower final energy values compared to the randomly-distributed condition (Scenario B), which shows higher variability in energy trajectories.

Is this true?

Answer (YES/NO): NO